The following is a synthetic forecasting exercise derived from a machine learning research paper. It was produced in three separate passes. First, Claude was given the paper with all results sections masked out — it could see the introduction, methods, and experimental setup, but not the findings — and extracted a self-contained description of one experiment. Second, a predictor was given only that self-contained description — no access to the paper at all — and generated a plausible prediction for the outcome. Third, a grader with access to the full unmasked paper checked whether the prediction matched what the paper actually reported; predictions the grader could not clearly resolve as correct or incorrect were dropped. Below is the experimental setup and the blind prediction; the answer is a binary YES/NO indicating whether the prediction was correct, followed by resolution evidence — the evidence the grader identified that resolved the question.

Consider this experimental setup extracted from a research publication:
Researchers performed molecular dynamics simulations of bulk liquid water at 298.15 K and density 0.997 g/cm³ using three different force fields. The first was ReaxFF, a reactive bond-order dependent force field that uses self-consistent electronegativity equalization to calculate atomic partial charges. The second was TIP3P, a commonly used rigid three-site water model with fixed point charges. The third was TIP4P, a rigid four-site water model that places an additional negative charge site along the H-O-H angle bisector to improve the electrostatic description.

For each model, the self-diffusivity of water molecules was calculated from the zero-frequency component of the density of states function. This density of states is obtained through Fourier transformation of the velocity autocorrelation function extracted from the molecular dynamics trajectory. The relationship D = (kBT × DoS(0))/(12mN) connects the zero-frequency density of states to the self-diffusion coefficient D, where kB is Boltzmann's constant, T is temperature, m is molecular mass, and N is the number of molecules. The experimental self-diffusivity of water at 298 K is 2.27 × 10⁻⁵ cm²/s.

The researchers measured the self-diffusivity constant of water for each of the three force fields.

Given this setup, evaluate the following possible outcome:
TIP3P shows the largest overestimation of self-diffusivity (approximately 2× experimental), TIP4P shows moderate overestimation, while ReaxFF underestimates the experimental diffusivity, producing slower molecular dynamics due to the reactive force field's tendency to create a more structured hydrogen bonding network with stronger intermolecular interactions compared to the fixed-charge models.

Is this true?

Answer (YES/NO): NO